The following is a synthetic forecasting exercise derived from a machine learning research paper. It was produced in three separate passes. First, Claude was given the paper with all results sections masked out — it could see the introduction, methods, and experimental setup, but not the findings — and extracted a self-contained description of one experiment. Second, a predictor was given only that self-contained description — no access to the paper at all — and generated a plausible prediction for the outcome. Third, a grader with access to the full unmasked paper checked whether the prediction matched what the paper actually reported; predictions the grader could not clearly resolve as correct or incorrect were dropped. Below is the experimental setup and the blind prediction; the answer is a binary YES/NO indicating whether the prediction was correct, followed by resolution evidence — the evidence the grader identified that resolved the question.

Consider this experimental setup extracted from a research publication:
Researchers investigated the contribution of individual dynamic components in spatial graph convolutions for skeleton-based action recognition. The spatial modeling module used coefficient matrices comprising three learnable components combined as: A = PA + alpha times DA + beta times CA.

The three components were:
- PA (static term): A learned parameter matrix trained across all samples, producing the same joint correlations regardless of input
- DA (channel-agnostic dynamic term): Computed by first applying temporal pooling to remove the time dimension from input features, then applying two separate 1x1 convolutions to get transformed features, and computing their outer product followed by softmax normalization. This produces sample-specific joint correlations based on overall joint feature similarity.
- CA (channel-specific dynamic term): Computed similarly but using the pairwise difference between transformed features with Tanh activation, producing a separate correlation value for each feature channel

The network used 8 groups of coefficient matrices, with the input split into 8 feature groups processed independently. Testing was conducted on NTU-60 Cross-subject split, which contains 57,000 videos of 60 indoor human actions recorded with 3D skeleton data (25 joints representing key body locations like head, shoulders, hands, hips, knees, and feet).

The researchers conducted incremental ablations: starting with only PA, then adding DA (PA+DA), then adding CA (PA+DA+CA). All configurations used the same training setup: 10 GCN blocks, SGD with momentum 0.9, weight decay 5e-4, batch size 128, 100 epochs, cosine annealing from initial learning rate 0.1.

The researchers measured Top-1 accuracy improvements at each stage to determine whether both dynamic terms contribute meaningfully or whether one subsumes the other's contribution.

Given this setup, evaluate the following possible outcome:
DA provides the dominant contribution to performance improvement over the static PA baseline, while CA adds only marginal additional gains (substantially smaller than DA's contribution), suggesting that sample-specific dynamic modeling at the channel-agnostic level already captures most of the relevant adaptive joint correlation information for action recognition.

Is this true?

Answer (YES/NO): NO